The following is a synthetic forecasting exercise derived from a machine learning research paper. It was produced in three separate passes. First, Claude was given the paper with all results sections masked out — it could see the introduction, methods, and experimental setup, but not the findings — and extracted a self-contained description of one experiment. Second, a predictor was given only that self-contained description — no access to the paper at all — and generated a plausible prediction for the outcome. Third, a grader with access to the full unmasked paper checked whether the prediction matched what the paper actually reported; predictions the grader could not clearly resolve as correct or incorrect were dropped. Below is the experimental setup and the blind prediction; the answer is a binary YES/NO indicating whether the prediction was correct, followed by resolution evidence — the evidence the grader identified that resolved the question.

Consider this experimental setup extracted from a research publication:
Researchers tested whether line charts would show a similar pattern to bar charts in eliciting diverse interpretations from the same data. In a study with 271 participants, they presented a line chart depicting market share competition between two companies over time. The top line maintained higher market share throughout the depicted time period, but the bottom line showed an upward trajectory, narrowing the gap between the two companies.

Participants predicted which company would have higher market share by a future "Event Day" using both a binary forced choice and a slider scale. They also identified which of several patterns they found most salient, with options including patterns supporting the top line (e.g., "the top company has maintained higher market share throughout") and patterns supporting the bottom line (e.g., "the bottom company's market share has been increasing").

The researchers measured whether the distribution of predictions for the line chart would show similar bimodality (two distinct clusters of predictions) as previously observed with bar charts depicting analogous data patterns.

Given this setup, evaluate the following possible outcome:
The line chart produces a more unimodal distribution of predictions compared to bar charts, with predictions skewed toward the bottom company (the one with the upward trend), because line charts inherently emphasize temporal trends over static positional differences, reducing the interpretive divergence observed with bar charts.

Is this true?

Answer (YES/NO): NO